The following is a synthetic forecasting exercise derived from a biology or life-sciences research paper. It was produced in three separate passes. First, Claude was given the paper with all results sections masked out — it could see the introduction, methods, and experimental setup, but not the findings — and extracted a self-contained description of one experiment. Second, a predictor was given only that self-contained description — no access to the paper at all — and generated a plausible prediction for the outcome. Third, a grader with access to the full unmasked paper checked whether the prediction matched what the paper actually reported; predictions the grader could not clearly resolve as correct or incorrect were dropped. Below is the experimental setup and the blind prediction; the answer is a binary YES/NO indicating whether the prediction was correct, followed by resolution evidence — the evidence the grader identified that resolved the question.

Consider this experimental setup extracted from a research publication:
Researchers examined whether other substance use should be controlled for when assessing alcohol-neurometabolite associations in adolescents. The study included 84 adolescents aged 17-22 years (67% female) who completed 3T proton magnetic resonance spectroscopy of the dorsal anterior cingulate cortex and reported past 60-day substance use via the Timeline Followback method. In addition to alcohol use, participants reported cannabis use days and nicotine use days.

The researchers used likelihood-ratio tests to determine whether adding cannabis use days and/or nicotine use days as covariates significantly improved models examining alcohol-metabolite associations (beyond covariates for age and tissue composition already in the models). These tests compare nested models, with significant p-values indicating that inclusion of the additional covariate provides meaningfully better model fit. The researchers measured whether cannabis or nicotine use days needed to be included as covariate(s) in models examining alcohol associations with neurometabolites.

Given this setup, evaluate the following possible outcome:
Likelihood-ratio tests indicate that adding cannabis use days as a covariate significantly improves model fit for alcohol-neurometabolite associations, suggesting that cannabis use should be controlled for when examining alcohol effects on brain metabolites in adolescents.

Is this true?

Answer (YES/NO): NO